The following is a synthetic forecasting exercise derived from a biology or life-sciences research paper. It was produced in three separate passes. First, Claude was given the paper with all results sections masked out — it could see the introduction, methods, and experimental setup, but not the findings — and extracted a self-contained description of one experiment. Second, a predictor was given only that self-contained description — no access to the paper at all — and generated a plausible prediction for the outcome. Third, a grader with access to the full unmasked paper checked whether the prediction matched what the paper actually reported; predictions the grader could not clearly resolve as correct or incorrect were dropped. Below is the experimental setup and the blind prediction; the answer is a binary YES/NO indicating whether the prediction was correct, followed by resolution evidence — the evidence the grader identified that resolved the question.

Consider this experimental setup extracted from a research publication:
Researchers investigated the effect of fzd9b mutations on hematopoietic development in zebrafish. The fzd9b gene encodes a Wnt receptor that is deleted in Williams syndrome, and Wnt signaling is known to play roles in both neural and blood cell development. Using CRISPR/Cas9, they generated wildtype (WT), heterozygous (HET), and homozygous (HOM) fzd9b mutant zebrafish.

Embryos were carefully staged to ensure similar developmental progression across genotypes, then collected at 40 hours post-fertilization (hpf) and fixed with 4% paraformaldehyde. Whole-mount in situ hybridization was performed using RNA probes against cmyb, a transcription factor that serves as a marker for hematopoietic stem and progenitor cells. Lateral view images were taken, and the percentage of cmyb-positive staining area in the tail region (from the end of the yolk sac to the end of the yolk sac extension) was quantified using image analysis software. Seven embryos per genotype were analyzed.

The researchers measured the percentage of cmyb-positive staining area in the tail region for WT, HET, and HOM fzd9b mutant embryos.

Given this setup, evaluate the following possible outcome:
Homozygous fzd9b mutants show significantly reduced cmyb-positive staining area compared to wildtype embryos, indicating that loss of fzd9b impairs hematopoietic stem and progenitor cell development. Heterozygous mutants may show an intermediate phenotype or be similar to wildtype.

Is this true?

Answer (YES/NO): YES